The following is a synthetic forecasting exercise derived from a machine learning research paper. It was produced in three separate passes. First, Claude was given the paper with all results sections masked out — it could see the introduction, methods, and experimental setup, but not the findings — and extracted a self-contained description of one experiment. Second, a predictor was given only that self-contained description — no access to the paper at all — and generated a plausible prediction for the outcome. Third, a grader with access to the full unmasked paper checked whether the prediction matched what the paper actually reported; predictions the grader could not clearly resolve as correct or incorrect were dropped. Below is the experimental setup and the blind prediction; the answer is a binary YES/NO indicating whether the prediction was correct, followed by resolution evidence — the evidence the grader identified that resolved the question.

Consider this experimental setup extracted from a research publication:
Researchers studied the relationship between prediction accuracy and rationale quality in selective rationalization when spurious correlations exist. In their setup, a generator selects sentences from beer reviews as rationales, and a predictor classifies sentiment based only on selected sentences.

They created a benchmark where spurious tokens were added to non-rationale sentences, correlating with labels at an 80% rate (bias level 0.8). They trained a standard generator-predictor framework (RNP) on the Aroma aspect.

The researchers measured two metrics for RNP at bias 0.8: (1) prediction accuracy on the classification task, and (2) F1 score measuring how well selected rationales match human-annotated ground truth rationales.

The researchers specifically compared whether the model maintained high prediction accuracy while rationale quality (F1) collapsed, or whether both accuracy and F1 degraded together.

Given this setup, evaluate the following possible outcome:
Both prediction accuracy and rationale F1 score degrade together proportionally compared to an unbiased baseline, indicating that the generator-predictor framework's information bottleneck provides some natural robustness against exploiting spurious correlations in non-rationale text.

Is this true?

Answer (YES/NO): NO